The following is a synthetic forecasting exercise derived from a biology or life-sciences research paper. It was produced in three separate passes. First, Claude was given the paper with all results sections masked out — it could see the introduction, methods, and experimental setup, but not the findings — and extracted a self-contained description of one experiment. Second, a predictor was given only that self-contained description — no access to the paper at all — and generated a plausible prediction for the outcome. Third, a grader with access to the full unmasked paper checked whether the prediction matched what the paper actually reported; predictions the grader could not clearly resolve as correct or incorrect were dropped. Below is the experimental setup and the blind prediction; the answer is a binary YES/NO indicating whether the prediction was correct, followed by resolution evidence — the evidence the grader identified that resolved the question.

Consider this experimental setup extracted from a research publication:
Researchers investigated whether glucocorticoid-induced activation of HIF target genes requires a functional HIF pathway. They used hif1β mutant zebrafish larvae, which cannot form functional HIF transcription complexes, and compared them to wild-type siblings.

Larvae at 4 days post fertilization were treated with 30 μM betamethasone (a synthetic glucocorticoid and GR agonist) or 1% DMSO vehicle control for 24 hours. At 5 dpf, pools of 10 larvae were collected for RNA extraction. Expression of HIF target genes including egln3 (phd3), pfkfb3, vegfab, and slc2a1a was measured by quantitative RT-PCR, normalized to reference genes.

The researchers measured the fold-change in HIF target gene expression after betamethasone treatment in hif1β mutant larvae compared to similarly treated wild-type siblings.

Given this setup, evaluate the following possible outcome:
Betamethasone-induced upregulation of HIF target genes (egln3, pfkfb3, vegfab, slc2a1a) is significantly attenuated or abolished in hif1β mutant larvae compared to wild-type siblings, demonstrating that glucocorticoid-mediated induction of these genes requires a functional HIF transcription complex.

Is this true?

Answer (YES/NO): YES